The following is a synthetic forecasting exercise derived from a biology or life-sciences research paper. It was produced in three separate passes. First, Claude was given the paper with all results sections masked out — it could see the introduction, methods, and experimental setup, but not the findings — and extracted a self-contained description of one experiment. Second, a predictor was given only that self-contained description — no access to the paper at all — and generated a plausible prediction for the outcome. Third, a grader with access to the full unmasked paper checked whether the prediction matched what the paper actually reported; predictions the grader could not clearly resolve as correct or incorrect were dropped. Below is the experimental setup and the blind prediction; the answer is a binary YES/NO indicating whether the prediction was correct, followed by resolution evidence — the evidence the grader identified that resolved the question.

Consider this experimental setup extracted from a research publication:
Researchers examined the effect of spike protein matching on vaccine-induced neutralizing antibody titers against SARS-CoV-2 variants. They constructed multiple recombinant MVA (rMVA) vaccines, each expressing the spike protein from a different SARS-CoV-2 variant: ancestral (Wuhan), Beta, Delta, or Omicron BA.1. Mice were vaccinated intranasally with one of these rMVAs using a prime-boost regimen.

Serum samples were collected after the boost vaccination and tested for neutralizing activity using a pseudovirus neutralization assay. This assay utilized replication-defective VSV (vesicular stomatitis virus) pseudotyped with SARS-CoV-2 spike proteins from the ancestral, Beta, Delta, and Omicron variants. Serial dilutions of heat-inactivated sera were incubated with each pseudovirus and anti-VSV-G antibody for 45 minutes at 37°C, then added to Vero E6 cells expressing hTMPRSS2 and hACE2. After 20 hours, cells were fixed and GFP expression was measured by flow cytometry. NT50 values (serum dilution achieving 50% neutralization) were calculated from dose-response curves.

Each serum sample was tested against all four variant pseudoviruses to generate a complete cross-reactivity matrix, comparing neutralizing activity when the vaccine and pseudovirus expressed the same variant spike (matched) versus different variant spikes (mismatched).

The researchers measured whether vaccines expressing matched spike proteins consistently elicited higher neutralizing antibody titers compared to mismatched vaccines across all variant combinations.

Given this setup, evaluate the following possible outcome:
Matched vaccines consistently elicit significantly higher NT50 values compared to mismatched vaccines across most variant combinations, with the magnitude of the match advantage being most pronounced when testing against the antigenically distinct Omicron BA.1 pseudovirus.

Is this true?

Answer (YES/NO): YES